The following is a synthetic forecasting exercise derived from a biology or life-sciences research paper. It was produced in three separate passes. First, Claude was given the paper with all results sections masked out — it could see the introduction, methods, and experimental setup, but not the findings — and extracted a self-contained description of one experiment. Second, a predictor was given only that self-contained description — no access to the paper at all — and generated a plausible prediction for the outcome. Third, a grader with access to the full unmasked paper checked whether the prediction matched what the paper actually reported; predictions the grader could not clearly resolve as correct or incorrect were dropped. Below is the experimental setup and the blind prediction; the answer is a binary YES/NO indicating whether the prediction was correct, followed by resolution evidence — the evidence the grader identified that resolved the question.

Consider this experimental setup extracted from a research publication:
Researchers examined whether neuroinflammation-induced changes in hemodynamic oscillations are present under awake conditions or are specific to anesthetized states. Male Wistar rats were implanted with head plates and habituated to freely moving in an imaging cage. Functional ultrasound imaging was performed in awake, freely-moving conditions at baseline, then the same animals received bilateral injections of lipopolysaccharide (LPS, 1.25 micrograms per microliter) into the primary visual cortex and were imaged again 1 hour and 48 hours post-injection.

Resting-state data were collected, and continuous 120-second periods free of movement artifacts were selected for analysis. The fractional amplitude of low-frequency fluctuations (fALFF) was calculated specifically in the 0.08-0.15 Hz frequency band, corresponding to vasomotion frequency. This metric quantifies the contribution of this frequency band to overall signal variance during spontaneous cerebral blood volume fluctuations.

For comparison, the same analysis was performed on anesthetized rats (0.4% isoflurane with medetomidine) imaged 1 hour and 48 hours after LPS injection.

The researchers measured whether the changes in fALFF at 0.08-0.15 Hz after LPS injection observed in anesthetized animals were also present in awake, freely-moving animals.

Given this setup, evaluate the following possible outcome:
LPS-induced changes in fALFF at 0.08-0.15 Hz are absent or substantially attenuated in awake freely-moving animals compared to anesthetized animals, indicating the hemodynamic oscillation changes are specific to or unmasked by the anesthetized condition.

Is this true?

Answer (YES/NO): NO